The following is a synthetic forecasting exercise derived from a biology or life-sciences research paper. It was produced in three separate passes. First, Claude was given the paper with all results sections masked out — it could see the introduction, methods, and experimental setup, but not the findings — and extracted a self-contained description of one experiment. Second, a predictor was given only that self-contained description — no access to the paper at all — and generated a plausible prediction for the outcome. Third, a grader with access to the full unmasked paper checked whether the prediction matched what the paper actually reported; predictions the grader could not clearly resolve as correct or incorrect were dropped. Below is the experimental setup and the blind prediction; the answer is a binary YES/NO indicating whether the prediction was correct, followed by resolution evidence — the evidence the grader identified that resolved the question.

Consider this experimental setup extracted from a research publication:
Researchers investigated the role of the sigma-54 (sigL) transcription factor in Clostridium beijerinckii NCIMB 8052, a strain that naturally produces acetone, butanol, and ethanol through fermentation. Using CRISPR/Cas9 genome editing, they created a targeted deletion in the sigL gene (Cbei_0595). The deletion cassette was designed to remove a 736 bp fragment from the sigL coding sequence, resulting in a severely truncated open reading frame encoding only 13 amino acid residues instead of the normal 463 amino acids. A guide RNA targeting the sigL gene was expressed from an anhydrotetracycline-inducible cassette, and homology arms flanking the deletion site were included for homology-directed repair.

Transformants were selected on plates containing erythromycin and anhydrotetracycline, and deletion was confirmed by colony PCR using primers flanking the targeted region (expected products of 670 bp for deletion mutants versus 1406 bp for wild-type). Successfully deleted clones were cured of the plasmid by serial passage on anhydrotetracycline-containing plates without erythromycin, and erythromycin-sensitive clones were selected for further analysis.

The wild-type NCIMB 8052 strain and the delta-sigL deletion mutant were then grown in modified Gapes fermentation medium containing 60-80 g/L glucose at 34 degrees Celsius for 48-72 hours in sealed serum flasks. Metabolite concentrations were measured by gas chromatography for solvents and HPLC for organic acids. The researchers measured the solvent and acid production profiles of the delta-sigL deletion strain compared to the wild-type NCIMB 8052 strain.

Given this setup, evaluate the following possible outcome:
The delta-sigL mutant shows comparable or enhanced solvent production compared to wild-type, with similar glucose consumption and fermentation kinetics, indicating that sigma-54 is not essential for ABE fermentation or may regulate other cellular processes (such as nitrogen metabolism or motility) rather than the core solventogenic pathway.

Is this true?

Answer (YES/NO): NO